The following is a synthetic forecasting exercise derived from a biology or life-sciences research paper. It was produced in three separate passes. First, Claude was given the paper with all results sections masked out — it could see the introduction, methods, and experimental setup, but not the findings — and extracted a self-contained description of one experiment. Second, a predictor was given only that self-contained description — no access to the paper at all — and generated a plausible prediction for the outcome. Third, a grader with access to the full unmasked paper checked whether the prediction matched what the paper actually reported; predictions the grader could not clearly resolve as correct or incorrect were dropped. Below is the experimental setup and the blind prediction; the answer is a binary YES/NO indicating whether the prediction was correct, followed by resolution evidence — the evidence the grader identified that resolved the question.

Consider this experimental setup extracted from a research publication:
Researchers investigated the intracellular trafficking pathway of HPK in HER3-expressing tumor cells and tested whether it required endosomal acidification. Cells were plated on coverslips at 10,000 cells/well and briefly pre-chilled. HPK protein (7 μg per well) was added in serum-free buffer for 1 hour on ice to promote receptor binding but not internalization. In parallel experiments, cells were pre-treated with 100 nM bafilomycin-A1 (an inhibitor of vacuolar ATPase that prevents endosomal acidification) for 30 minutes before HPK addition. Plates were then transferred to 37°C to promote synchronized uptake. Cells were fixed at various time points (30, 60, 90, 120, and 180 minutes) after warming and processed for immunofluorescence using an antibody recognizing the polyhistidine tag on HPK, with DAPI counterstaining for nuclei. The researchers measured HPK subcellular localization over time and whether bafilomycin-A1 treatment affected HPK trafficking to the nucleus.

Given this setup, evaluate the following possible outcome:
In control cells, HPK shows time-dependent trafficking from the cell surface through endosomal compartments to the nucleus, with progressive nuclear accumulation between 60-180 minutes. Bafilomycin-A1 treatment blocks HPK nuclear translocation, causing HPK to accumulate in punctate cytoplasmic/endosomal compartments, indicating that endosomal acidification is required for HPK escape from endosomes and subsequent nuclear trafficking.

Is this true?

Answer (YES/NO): NO